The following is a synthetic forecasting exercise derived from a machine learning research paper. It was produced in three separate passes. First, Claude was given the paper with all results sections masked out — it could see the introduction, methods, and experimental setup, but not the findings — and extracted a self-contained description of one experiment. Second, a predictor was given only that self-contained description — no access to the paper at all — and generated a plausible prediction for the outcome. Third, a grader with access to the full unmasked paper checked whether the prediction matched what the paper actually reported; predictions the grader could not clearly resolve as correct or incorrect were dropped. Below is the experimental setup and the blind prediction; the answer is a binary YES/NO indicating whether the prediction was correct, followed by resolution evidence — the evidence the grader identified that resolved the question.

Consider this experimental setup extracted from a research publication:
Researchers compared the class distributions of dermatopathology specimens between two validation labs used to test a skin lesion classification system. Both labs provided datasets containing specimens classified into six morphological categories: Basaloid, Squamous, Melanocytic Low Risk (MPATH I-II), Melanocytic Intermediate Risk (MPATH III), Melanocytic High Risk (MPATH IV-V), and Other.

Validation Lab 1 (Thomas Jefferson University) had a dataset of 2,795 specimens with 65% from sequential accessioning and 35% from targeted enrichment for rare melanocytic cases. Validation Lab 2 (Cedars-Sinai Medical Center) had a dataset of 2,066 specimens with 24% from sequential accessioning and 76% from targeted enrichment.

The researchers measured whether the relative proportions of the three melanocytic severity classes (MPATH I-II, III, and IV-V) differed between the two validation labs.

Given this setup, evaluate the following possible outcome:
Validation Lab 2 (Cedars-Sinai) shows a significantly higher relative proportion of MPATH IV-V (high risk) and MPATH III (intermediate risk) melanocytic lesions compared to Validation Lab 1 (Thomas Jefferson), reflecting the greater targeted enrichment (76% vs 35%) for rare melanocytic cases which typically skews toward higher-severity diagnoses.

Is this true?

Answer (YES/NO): YES